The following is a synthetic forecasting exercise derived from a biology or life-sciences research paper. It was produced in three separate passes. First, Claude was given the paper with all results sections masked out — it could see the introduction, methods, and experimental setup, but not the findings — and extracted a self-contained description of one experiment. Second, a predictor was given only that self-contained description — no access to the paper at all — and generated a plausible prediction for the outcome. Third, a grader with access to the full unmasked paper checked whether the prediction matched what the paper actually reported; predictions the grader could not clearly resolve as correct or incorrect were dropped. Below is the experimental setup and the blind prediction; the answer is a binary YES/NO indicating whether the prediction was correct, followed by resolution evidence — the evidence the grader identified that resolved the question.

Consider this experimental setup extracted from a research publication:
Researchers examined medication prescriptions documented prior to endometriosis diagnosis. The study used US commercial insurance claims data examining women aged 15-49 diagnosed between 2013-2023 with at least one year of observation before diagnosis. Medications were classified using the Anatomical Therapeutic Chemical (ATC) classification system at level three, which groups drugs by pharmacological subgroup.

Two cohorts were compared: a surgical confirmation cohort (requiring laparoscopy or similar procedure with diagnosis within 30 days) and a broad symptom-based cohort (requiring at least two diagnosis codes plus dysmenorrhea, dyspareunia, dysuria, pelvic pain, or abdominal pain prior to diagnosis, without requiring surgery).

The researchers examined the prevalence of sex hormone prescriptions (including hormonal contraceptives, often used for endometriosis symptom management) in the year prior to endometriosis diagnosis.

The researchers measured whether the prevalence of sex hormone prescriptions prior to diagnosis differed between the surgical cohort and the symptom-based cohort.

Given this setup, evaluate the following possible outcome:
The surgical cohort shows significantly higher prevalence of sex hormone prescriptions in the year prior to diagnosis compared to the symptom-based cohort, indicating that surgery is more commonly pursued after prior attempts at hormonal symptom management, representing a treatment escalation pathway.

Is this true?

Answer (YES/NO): NO